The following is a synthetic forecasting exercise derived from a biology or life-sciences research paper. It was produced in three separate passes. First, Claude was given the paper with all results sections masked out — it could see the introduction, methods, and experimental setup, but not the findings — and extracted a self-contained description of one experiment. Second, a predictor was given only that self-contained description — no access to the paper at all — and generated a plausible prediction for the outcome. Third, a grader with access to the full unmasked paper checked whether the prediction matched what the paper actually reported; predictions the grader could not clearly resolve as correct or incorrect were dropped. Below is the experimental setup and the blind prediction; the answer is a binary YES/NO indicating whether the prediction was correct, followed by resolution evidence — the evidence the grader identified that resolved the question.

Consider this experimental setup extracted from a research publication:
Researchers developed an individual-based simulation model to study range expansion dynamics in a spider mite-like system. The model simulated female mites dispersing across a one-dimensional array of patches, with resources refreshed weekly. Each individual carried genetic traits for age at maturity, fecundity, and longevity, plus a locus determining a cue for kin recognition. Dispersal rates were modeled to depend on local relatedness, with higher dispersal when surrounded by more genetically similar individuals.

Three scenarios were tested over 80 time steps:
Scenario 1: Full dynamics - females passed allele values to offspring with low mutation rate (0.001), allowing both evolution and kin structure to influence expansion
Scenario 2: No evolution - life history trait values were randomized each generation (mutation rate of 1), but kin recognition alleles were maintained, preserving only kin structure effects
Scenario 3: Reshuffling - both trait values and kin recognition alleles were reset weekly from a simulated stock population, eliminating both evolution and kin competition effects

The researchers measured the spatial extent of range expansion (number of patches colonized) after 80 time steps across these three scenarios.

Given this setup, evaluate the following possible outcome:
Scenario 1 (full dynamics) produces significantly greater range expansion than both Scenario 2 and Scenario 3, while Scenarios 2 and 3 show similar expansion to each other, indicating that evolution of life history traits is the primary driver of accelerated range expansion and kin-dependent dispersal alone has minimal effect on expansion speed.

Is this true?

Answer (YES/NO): NO